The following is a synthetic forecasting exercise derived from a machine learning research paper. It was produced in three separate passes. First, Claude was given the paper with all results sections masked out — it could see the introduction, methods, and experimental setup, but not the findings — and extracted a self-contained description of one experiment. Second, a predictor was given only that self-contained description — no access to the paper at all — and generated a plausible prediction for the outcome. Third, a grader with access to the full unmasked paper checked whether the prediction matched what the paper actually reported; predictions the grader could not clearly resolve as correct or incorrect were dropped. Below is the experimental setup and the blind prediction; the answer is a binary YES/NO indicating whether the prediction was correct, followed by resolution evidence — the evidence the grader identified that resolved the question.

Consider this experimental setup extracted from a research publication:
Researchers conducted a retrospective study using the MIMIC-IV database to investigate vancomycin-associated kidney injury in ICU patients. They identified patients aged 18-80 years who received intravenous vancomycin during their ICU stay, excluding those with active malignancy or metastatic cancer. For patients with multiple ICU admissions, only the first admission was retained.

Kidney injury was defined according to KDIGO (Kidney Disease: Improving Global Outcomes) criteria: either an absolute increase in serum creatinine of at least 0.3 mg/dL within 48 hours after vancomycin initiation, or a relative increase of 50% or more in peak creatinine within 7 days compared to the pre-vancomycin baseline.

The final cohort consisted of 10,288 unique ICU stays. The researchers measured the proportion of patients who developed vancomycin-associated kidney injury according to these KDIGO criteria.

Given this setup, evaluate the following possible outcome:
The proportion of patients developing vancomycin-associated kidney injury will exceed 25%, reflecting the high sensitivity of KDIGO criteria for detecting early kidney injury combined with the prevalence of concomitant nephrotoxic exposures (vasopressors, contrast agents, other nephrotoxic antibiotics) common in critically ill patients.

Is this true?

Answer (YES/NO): YES